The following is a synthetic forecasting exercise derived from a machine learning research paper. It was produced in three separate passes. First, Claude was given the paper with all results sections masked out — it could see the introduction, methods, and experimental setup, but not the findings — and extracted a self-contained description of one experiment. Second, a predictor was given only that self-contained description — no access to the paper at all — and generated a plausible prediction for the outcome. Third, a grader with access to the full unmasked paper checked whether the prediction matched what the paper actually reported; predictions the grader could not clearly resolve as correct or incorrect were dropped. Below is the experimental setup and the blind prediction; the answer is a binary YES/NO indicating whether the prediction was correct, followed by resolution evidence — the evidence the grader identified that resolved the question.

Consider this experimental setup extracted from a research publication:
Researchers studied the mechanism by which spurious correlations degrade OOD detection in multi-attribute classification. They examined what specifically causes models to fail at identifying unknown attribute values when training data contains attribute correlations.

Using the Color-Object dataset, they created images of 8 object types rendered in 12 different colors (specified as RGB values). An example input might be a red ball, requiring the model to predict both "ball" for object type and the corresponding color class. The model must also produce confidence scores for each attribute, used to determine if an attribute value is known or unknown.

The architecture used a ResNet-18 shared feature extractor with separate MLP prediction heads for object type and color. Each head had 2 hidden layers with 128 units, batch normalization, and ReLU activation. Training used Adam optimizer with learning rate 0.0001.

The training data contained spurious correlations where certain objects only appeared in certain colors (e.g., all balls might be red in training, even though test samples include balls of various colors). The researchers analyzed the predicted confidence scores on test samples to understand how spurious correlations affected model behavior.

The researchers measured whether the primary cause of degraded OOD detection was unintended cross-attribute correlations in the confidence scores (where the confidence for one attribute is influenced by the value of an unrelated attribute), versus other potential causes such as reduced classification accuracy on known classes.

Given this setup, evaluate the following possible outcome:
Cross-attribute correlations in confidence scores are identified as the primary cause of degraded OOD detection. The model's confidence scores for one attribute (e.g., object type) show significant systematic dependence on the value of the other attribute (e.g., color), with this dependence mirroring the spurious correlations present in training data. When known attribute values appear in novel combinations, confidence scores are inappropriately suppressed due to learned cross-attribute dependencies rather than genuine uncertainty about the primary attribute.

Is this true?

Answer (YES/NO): YES